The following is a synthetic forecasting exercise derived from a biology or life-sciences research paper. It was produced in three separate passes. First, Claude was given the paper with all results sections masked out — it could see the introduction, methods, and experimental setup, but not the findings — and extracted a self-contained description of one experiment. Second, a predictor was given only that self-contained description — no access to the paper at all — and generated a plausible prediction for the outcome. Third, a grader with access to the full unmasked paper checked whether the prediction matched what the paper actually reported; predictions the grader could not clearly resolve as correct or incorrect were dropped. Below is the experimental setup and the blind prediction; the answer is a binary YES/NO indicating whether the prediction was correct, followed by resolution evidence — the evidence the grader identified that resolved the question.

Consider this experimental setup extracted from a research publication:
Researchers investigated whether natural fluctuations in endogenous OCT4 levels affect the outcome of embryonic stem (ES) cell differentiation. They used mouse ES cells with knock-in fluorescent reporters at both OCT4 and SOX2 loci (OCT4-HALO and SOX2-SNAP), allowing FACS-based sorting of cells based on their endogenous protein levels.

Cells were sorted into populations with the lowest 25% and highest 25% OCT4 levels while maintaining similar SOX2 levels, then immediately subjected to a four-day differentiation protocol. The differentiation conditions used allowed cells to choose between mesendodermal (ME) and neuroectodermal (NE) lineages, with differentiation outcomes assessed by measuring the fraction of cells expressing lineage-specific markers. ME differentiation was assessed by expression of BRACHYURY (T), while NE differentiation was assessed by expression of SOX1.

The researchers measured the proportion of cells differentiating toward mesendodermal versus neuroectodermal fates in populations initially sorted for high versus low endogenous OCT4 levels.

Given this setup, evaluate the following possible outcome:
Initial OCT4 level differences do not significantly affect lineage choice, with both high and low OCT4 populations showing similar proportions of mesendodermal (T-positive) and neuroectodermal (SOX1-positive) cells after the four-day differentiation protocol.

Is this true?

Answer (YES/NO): NO